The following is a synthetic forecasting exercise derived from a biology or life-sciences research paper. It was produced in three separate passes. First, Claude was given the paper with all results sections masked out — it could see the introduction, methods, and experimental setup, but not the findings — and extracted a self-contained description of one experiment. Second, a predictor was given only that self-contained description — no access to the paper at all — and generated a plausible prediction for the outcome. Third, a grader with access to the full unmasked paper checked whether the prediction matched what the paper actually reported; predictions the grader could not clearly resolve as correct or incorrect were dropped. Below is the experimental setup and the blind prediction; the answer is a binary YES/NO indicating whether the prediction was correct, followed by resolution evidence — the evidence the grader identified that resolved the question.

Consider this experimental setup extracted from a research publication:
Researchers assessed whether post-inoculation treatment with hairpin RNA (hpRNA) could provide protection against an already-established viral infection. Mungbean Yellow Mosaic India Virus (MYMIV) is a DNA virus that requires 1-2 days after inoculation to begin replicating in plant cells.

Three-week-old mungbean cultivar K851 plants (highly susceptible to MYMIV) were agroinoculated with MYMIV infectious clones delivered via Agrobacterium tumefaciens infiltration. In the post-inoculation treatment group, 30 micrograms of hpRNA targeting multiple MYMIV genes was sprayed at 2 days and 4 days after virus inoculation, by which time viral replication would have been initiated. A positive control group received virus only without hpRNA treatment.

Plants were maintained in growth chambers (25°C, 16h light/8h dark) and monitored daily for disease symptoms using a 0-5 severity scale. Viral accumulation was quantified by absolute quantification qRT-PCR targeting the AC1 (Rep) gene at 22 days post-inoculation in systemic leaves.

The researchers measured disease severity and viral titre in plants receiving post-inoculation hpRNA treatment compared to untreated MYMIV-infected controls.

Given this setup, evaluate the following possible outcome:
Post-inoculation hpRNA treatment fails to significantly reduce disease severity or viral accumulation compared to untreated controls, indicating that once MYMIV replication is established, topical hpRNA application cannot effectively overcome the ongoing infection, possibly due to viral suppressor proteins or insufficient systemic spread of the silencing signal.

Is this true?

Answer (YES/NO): NO